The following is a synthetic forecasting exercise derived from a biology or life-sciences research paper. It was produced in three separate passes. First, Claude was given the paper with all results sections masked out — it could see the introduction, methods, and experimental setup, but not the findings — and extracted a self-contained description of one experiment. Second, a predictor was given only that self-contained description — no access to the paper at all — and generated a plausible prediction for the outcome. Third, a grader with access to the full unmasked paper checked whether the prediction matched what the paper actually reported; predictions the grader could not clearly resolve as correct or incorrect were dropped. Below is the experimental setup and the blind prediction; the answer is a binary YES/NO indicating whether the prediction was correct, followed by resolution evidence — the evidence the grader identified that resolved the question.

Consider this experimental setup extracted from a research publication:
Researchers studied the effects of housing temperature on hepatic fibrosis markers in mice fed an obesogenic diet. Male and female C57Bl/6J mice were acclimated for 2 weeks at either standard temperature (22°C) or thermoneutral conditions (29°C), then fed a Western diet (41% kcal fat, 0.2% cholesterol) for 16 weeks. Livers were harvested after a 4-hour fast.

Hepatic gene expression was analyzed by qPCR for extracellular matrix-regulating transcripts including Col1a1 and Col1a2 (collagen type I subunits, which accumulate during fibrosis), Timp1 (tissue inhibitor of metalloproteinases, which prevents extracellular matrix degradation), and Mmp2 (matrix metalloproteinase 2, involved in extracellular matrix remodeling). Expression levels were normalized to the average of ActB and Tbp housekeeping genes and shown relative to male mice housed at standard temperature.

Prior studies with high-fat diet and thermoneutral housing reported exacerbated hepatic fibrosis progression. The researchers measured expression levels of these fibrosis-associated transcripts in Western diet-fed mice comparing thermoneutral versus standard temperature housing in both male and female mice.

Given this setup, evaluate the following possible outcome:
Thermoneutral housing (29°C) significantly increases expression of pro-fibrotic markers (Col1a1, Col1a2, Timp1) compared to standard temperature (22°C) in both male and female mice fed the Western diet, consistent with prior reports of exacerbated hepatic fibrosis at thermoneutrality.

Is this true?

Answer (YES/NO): NO